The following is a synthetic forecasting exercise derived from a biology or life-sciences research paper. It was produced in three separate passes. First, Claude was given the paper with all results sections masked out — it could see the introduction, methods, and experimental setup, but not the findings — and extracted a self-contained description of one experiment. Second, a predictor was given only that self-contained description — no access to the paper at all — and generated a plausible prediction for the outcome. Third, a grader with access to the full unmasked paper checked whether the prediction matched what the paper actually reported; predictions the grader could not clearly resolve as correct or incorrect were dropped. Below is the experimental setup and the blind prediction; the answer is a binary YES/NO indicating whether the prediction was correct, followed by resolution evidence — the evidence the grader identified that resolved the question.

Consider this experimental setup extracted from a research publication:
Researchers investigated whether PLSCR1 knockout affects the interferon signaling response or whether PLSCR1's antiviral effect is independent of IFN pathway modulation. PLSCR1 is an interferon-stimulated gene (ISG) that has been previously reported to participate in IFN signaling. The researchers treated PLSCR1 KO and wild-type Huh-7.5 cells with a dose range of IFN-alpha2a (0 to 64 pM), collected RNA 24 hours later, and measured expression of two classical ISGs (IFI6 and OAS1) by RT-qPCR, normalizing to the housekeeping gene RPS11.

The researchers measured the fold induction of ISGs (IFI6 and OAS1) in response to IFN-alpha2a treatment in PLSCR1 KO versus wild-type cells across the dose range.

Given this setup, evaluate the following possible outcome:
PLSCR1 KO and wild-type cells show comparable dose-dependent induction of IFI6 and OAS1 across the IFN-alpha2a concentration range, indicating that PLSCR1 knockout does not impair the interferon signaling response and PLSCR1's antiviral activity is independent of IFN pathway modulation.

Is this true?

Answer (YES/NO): YES